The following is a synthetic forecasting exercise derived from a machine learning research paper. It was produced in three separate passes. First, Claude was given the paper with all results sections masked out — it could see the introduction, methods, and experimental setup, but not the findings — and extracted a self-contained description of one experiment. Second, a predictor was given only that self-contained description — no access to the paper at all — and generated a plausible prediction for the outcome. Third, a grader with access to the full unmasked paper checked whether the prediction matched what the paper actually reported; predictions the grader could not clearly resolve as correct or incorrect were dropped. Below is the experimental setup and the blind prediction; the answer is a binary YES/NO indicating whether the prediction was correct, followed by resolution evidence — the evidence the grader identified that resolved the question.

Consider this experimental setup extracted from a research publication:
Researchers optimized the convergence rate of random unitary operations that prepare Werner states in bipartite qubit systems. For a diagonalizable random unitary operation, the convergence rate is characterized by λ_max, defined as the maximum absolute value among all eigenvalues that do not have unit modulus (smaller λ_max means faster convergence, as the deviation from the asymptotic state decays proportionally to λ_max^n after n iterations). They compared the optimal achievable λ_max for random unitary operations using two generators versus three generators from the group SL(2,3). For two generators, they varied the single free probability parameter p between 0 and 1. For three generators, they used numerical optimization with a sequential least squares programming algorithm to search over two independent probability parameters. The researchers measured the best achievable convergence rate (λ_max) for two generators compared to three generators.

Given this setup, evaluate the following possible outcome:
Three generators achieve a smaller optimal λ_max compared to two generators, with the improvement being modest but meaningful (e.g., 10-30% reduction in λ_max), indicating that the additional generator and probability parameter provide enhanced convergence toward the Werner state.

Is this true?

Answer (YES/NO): NO